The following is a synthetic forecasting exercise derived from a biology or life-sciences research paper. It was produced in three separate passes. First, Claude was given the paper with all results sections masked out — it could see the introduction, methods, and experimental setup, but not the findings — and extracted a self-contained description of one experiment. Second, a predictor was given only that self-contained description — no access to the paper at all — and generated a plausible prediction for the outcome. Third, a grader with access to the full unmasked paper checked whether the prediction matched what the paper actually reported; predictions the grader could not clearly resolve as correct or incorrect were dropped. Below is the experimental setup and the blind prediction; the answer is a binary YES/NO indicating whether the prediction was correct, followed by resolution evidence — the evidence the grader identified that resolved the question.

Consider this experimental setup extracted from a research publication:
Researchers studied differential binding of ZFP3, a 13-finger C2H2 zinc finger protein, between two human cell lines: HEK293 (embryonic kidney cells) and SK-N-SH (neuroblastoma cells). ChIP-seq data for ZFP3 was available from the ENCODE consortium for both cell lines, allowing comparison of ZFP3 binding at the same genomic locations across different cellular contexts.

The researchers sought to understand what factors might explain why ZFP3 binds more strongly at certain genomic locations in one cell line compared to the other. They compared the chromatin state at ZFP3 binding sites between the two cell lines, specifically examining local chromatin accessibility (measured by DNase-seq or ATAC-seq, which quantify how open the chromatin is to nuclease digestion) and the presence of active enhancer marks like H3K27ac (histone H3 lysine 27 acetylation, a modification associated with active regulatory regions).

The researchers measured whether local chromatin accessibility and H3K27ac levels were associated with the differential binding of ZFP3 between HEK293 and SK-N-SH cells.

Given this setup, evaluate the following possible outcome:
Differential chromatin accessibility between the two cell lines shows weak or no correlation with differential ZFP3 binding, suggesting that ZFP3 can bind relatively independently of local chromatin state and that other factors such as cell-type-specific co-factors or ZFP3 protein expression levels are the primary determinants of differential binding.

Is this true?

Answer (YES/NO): NO